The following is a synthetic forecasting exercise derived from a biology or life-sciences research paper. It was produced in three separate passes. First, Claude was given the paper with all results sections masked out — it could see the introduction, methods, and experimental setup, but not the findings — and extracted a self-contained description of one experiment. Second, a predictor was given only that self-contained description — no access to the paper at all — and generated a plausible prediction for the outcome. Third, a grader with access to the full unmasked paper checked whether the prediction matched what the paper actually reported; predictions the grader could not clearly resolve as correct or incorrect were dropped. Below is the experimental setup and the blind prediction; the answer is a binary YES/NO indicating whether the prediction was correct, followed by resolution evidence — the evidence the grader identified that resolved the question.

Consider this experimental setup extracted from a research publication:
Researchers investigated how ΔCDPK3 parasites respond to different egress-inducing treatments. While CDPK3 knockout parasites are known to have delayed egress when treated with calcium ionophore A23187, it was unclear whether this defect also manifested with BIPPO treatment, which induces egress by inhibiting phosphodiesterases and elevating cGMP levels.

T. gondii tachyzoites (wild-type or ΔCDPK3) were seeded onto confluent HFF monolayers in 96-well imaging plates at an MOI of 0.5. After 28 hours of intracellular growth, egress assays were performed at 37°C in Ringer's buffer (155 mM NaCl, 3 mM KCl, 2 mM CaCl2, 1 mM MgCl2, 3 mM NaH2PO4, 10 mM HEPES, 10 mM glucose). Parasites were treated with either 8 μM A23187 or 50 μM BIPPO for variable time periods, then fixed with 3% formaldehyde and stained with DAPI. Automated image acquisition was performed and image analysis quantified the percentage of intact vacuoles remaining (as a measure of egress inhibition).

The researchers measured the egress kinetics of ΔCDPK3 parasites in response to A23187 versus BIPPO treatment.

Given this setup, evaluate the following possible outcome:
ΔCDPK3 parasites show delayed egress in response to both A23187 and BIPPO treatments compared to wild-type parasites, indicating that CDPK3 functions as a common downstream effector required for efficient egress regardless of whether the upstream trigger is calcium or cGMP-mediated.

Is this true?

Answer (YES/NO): NO